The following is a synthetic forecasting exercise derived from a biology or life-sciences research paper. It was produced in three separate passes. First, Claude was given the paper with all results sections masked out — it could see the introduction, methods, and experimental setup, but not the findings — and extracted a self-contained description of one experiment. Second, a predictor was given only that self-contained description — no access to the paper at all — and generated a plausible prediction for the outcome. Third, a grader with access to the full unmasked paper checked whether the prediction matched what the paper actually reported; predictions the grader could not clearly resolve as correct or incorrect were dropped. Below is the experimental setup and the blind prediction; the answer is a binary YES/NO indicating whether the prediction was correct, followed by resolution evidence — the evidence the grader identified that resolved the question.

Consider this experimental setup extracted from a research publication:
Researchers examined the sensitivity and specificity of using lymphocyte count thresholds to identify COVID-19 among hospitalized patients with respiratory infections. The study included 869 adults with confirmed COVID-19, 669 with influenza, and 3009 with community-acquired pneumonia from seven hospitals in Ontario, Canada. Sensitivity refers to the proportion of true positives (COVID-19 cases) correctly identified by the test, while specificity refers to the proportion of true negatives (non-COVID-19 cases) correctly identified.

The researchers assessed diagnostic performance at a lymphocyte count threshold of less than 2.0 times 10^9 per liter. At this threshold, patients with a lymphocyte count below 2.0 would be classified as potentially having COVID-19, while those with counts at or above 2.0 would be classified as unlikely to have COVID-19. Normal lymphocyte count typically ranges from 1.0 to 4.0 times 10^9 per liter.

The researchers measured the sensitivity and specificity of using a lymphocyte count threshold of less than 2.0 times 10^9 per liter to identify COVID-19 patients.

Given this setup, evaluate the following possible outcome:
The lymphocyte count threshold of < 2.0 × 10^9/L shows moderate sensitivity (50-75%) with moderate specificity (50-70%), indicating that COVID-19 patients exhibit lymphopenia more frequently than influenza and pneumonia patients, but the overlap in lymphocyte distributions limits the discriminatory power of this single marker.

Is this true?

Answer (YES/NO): NO